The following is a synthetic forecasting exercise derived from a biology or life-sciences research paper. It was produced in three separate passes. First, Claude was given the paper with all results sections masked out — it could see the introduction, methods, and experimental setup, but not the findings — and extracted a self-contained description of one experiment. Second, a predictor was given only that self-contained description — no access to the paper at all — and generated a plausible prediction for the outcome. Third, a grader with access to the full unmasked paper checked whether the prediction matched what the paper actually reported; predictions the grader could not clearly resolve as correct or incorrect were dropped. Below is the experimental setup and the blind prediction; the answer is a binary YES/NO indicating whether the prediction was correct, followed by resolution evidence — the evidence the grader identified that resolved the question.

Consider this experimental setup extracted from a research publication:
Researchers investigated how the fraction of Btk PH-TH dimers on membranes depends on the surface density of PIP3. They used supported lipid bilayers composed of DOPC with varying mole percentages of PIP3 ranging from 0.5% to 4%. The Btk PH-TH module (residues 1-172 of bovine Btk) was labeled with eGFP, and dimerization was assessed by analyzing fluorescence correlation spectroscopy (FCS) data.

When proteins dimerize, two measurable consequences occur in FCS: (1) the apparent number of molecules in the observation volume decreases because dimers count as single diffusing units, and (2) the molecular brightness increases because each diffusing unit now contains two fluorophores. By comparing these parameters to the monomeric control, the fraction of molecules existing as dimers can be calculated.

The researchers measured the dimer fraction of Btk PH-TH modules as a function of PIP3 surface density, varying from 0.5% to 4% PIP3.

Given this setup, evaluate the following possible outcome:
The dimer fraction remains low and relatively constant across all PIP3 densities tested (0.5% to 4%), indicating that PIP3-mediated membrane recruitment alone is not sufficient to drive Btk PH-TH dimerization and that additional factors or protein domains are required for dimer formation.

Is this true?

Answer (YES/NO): NO